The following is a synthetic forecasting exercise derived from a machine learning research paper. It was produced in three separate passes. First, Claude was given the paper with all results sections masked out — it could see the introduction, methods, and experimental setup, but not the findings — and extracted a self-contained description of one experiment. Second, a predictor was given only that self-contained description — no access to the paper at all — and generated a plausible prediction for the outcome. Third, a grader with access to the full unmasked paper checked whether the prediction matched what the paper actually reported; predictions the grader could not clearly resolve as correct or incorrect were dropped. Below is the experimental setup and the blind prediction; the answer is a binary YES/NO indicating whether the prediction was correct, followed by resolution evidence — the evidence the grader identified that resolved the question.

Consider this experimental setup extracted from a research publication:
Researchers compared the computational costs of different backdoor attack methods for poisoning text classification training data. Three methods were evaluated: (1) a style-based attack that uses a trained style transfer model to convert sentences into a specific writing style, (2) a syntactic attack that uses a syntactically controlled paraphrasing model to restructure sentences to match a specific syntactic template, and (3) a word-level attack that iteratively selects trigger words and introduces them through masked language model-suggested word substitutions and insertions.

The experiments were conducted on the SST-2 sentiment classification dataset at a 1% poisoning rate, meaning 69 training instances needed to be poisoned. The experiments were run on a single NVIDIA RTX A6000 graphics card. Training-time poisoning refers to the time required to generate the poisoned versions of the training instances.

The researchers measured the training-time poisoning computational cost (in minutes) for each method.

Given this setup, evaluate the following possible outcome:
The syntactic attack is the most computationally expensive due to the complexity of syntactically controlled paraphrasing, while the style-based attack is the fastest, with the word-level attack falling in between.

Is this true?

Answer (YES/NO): NO